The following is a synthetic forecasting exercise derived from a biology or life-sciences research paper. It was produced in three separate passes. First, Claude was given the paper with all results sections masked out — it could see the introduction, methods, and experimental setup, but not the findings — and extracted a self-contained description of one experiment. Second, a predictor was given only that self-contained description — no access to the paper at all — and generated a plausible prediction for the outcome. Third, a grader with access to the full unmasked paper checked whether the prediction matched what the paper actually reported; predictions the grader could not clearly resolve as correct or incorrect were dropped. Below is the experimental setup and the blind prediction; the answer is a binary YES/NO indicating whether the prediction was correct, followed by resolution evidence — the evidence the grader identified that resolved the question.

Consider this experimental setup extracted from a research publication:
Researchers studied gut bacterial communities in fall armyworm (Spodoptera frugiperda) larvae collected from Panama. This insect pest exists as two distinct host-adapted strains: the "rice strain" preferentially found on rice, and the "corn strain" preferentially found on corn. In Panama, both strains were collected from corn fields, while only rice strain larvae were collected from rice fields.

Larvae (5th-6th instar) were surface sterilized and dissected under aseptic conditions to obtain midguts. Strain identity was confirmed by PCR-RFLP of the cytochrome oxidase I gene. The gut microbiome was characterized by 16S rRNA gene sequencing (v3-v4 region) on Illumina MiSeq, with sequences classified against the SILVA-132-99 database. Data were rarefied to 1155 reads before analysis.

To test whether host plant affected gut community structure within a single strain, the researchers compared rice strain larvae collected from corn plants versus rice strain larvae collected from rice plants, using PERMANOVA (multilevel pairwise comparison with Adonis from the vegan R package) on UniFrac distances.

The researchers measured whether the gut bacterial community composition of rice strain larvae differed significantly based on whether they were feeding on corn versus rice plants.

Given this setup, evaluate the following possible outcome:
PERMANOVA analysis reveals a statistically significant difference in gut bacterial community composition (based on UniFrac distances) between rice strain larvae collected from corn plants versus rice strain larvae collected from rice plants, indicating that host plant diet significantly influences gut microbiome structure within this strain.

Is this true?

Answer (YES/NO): NO